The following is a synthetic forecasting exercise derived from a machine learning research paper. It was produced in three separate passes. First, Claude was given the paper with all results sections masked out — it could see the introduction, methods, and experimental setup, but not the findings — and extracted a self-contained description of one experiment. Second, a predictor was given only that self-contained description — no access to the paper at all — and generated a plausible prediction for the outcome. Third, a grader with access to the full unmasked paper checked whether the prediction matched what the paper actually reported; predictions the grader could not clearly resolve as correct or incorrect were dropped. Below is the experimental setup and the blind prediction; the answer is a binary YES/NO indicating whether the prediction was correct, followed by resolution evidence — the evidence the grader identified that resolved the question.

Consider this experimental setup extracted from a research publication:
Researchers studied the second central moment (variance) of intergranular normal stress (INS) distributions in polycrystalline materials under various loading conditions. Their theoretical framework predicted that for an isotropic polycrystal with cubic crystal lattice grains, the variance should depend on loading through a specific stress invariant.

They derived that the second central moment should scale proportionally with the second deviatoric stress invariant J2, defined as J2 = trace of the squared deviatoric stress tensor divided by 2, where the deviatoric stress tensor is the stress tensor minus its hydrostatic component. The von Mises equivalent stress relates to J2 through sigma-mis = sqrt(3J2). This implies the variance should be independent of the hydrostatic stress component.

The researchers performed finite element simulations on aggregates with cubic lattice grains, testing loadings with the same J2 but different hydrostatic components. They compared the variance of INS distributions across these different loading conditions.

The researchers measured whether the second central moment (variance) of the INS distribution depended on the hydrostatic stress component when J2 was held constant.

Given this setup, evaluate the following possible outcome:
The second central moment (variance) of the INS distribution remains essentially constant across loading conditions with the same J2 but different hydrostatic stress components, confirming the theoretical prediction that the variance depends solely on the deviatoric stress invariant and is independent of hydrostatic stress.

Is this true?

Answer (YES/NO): YES